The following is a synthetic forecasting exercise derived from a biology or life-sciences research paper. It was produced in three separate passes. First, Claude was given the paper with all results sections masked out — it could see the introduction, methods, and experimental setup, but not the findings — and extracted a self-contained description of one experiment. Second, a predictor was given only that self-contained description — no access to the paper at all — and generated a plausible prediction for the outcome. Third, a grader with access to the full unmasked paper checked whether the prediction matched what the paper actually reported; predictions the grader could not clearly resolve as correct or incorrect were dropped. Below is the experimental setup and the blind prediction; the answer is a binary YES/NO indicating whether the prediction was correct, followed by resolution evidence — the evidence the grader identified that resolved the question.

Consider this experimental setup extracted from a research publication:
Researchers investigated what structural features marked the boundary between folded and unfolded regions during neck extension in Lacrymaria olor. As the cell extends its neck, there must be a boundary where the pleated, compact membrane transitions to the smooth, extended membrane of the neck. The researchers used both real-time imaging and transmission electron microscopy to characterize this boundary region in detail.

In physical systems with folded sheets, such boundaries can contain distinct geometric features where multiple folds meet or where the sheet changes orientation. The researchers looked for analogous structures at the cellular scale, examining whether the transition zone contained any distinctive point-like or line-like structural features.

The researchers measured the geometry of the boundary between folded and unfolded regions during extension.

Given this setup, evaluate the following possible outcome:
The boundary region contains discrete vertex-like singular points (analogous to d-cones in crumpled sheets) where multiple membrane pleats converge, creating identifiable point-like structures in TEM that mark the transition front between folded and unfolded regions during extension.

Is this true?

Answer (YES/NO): NO